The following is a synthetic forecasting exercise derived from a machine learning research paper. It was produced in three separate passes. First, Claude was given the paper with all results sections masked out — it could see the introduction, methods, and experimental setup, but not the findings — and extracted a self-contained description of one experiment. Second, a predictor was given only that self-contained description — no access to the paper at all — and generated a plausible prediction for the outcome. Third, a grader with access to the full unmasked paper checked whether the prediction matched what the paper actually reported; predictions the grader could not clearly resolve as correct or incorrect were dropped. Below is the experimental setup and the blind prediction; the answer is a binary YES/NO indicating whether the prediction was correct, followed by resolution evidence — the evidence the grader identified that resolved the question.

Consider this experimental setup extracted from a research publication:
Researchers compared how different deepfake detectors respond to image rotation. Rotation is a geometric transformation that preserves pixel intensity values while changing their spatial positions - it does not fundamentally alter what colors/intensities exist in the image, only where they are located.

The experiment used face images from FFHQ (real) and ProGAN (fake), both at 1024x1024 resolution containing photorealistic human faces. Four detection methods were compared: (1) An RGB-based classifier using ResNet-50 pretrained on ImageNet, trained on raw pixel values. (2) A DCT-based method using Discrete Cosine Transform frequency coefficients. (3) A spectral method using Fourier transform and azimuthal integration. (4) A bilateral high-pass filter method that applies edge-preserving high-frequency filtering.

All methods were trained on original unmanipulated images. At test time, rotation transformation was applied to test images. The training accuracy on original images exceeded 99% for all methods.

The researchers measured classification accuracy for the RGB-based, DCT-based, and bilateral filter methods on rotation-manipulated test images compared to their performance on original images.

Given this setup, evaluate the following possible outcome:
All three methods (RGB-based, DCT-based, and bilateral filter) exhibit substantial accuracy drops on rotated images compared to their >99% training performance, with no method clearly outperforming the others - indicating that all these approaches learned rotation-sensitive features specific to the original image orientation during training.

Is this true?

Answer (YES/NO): NO